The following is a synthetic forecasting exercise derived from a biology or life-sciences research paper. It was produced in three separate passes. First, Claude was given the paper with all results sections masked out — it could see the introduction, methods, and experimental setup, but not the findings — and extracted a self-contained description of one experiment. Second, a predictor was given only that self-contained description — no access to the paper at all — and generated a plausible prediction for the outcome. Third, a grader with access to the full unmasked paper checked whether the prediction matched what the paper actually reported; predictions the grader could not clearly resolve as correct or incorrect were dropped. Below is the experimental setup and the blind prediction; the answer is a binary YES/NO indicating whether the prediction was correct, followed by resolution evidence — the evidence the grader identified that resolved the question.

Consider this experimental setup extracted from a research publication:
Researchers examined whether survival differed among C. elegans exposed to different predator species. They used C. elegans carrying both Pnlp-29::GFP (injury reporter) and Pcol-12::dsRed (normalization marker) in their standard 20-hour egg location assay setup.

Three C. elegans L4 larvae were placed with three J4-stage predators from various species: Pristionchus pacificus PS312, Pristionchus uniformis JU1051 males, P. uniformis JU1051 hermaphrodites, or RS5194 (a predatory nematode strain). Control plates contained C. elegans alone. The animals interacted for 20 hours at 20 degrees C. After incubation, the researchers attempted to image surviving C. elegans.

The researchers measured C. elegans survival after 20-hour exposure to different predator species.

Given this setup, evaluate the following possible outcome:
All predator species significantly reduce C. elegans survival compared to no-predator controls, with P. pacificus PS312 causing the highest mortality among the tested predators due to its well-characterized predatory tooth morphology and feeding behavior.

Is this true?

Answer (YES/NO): NO